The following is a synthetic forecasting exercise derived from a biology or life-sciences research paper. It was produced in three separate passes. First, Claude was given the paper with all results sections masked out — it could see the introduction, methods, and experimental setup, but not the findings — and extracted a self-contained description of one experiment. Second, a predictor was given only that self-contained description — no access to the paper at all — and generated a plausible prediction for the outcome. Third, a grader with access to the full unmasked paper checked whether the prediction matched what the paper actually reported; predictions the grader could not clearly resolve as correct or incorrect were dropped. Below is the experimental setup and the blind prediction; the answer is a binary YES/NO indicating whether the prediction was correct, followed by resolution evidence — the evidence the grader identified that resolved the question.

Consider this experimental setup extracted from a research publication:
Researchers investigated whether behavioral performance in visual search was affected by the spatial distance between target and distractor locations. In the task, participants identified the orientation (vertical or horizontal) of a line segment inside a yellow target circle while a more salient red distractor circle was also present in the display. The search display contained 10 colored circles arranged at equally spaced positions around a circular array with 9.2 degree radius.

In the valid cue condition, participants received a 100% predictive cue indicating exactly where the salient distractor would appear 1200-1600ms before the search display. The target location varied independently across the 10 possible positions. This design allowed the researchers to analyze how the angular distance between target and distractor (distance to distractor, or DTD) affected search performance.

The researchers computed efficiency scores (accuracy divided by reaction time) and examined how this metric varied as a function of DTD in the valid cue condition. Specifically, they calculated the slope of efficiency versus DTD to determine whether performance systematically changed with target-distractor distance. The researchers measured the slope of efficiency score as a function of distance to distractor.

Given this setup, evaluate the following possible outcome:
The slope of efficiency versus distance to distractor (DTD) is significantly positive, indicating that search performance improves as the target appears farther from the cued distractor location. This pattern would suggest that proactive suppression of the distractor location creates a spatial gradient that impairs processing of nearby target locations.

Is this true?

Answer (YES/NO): YES